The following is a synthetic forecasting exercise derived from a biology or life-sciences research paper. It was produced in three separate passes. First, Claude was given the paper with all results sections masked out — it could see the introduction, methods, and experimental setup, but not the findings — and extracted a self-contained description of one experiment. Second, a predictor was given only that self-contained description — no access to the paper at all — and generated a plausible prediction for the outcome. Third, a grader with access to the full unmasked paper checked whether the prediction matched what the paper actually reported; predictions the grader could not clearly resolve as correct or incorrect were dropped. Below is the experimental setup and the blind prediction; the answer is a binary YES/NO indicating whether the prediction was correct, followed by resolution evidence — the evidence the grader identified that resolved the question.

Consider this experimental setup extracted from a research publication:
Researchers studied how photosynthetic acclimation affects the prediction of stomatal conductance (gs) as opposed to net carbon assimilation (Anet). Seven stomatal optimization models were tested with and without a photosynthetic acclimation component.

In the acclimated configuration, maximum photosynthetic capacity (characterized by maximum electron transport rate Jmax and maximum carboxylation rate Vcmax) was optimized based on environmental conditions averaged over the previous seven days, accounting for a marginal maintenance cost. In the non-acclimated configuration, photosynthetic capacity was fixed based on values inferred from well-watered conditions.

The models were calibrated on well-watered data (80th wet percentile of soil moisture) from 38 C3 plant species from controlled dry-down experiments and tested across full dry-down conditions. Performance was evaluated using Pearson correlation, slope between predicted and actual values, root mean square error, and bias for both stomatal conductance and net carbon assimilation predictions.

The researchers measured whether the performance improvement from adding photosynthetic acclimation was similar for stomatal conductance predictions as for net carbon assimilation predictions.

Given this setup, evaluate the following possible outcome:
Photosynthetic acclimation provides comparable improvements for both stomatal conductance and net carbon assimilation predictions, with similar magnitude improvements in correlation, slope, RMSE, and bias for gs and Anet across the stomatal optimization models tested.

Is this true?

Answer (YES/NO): NO